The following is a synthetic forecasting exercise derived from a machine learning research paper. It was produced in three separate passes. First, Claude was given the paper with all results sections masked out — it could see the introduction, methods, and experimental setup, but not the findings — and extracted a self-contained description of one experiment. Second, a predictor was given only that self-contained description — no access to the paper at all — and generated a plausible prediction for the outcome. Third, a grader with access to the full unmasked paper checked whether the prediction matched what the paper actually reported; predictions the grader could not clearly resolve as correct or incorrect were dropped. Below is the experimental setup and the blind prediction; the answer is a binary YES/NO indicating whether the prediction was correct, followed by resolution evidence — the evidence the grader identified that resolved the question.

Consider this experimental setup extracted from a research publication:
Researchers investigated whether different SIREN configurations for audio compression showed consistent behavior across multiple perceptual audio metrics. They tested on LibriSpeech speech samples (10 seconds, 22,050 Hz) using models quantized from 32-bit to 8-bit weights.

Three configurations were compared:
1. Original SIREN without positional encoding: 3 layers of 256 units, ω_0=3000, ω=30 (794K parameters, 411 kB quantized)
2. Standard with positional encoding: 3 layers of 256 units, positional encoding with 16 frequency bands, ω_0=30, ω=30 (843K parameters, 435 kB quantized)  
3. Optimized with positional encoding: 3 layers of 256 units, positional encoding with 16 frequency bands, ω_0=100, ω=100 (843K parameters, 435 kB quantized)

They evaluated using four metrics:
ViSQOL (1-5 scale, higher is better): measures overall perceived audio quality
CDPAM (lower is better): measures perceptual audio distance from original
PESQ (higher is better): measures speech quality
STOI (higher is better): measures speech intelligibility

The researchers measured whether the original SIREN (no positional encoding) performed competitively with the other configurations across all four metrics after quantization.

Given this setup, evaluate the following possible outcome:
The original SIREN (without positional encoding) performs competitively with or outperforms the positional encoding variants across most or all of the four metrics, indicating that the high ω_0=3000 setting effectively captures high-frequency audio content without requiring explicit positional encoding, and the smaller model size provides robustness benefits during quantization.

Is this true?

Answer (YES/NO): NO